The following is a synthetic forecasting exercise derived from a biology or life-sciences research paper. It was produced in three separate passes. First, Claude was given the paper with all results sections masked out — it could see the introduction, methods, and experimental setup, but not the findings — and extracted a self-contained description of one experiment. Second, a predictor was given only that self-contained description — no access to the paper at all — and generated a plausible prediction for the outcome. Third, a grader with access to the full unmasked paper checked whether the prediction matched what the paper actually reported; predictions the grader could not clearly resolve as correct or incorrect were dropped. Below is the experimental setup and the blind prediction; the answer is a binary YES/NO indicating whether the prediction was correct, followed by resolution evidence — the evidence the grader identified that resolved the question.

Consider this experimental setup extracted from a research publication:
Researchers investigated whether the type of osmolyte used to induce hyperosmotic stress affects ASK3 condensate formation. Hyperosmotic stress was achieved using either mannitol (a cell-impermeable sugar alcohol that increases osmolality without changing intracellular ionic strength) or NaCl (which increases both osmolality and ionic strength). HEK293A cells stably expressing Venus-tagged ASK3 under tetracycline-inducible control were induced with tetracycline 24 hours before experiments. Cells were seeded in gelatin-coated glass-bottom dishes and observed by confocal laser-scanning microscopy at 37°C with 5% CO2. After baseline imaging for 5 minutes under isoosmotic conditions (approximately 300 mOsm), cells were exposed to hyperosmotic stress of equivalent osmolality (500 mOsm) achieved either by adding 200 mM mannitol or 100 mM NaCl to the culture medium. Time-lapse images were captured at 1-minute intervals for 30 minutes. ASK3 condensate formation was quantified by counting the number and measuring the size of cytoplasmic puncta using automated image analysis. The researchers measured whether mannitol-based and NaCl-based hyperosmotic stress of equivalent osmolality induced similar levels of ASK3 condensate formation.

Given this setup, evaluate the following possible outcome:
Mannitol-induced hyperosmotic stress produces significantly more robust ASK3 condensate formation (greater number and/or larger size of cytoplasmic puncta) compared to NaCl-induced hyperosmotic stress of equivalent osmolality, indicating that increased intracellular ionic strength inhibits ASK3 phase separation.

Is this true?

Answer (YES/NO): NO